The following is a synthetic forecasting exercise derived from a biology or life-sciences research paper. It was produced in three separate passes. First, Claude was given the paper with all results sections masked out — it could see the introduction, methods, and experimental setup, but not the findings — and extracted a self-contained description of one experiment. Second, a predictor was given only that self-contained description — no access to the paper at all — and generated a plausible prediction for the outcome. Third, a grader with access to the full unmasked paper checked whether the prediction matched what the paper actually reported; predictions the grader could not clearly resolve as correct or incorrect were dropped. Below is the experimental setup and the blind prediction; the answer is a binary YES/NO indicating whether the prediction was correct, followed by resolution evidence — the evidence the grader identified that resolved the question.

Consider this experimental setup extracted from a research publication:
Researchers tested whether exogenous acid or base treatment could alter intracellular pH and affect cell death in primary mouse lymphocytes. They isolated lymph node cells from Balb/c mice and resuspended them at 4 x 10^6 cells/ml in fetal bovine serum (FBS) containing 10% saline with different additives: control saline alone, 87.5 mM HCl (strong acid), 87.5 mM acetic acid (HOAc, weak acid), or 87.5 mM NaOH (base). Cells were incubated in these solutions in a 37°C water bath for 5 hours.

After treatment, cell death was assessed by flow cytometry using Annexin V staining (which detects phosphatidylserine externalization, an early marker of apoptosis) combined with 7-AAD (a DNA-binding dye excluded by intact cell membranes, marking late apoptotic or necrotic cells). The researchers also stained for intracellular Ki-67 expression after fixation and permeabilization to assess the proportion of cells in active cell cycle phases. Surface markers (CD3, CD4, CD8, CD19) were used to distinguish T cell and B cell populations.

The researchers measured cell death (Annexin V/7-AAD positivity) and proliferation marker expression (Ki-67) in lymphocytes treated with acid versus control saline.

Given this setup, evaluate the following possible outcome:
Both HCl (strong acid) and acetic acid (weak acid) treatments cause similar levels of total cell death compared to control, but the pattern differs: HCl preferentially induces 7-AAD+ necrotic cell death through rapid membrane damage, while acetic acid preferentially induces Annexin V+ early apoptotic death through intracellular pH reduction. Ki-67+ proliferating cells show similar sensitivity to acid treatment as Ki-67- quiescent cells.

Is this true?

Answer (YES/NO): NO